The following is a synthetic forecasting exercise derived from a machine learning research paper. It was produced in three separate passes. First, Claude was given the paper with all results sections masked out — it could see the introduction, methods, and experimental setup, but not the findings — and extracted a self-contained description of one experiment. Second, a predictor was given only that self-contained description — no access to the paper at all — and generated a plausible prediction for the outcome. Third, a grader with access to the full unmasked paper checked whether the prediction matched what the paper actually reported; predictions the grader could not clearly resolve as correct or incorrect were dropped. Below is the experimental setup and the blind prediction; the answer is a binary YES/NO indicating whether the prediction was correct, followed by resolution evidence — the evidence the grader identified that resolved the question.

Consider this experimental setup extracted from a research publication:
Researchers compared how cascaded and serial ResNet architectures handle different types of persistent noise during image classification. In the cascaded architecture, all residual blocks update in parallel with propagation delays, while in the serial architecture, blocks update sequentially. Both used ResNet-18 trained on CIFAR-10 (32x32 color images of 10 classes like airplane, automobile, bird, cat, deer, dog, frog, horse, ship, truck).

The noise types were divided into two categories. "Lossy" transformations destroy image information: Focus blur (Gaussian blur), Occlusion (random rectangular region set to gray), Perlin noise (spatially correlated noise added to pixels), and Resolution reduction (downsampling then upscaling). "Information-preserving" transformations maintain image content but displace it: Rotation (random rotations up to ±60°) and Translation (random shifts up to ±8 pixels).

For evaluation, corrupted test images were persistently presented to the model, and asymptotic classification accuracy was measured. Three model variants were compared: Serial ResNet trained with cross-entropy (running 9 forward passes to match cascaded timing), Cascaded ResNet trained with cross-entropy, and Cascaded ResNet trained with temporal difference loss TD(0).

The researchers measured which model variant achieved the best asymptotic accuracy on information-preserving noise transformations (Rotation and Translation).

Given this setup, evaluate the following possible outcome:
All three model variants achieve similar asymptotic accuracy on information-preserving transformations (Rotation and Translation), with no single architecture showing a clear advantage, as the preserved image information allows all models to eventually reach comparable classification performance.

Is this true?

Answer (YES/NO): NO